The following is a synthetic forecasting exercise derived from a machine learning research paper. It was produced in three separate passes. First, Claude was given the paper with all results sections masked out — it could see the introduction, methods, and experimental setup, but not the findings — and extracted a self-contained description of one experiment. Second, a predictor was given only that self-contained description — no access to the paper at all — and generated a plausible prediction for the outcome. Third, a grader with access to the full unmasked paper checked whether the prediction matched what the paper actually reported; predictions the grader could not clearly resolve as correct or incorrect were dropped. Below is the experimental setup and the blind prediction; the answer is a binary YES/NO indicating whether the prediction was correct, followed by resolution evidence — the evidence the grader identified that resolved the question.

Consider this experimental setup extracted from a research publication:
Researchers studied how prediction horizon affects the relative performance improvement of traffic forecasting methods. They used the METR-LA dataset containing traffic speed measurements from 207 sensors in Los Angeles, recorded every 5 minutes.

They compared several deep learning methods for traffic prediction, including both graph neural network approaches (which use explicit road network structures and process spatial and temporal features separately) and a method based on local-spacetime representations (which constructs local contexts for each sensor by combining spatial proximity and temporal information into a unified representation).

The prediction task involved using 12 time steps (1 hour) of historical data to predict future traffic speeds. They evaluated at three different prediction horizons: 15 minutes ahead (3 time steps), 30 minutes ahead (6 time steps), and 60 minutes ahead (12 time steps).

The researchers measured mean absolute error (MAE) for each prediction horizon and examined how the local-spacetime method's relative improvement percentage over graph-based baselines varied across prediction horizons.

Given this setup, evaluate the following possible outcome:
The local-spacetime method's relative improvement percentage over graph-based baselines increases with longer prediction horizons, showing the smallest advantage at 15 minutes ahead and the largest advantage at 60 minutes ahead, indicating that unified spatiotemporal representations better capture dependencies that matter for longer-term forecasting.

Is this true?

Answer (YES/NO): NO